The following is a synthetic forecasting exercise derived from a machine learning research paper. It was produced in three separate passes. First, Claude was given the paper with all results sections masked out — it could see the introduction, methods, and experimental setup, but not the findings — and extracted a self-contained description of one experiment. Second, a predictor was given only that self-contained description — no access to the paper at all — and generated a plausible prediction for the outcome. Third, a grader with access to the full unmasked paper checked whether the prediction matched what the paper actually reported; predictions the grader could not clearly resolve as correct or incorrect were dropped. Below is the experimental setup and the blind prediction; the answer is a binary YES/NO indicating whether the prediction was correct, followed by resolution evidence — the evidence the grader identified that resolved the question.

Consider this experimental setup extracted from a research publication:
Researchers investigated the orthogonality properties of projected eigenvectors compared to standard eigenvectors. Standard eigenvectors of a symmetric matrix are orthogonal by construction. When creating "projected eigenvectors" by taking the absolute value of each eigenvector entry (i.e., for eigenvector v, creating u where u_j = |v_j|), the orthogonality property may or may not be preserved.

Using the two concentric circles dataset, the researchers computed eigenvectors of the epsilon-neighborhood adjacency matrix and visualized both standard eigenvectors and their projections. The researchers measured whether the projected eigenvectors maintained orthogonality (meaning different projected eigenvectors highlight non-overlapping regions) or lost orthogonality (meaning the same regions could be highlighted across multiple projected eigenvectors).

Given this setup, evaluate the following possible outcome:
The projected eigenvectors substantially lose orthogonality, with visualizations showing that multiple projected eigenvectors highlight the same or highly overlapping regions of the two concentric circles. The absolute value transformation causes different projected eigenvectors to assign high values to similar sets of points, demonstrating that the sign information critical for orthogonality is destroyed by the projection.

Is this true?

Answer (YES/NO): YES